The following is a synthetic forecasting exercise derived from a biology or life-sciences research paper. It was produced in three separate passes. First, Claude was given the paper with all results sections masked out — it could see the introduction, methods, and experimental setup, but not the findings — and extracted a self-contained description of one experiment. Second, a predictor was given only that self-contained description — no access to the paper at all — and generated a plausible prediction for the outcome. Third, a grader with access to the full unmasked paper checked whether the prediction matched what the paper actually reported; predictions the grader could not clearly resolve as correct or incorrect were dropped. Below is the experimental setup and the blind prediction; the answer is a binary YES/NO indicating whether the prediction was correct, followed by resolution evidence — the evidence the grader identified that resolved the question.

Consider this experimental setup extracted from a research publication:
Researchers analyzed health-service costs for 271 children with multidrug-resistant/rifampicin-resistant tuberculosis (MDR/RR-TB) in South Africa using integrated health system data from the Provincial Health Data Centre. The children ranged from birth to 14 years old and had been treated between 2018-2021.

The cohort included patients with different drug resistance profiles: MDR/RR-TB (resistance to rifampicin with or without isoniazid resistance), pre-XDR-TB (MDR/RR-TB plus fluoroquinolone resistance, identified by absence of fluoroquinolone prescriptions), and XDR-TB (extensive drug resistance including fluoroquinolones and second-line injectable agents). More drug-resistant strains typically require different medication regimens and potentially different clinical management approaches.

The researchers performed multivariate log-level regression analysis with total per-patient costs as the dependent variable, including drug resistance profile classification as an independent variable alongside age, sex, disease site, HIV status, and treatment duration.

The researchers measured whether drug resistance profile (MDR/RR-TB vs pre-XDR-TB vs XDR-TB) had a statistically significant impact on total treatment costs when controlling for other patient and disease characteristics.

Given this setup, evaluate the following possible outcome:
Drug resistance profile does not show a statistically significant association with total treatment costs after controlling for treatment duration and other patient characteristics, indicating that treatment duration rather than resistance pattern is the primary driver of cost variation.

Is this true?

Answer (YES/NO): YES